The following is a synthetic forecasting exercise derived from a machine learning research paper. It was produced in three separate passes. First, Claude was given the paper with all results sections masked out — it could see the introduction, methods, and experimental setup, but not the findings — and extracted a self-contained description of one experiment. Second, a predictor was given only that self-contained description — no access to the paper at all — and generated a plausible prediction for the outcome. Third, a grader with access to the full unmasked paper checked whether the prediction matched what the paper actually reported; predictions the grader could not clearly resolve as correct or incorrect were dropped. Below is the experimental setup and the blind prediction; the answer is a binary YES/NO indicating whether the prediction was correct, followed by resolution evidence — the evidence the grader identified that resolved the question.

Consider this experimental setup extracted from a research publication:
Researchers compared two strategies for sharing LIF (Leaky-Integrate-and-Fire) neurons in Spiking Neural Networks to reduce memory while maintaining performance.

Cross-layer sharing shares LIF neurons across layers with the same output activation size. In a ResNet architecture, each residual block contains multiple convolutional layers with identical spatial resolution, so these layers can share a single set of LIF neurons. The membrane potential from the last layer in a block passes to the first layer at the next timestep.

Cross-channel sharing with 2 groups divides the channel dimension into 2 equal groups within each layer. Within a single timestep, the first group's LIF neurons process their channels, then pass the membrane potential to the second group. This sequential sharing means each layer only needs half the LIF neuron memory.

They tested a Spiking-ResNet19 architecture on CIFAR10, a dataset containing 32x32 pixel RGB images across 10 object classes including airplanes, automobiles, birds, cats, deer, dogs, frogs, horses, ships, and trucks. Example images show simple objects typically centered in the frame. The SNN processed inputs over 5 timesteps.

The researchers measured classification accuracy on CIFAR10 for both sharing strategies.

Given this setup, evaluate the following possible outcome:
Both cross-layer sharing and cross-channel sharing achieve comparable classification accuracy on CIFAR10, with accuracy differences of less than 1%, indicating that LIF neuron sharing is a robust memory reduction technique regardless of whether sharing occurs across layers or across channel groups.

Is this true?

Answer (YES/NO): YES